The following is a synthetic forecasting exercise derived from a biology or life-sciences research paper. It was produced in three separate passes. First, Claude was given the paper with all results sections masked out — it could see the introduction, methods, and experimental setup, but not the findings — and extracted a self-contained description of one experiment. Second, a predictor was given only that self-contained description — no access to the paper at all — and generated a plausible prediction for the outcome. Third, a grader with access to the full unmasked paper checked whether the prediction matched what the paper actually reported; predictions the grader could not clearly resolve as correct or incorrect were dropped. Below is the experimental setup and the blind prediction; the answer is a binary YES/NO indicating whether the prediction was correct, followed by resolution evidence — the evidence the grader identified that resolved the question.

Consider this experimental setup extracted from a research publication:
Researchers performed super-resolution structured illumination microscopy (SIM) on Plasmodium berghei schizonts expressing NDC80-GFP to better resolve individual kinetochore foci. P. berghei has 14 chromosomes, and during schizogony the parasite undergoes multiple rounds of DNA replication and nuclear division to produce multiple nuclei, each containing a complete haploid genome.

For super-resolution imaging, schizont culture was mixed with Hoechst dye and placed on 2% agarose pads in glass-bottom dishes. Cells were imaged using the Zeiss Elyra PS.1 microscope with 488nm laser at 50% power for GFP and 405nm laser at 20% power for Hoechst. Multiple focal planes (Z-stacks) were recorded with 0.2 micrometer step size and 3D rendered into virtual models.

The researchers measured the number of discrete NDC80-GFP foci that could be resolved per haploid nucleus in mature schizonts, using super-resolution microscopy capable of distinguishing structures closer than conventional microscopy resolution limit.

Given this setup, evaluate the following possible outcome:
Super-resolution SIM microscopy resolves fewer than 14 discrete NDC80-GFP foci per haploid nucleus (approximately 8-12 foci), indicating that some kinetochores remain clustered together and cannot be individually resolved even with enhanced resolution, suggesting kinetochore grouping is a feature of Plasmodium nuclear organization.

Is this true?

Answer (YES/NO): NO